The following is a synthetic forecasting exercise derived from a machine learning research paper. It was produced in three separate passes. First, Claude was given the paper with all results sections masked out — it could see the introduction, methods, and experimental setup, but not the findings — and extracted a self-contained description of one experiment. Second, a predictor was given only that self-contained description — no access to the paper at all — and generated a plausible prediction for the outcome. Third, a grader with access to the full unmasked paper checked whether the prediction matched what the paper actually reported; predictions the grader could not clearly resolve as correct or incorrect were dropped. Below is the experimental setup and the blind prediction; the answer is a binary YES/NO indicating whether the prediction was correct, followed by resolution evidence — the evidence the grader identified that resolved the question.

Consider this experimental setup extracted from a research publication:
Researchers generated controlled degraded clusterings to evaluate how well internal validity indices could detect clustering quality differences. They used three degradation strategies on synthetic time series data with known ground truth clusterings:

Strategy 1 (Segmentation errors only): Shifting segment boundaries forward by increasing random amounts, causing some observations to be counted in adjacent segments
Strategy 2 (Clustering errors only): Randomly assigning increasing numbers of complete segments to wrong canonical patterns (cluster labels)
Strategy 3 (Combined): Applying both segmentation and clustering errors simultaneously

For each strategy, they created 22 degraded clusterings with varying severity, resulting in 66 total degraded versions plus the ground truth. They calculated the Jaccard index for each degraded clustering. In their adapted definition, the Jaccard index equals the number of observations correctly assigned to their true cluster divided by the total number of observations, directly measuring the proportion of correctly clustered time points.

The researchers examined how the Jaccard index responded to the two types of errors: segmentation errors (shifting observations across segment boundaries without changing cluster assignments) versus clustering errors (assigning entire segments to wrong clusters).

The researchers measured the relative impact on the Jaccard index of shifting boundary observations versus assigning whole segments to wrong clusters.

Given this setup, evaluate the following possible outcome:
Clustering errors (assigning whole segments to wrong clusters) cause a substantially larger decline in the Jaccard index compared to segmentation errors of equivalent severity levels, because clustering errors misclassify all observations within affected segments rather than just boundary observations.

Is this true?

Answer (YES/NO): YES